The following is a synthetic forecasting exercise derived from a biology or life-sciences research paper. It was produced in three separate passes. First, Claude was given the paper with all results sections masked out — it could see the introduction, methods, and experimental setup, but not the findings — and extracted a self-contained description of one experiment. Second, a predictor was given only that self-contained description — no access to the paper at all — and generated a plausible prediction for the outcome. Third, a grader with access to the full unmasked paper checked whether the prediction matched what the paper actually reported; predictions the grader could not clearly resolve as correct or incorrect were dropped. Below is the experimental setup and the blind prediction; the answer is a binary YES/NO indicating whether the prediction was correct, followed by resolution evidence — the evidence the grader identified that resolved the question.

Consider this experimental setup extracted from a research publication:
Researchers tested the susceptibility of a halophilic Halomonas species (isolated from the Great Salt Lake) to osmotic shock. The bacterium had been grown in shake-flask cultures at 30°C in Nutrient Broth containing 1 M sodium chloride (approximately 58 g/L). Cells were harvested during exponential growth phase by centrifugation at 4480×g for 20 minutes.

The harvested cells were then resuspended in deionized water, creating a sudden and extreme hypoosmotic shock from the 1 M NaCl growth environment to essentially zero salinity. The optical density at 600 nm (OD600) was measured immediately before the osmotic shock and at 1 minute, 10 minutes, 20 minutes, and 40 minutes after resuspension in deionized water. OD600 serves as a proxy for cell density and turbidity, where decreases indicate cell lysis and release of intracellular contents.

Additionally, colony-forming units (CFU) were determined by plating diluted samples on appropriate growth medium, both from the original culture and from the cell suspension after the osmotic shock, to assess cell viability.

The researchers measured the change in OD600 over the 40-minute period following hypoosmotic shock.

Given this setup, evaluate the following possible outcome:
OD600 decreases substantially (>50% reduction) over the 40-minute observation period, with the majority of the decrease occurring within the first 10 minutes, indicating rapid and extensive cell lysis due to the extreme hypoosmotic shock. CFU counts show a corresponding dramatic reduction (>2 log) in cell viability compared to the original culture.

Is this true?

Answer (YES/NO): YES